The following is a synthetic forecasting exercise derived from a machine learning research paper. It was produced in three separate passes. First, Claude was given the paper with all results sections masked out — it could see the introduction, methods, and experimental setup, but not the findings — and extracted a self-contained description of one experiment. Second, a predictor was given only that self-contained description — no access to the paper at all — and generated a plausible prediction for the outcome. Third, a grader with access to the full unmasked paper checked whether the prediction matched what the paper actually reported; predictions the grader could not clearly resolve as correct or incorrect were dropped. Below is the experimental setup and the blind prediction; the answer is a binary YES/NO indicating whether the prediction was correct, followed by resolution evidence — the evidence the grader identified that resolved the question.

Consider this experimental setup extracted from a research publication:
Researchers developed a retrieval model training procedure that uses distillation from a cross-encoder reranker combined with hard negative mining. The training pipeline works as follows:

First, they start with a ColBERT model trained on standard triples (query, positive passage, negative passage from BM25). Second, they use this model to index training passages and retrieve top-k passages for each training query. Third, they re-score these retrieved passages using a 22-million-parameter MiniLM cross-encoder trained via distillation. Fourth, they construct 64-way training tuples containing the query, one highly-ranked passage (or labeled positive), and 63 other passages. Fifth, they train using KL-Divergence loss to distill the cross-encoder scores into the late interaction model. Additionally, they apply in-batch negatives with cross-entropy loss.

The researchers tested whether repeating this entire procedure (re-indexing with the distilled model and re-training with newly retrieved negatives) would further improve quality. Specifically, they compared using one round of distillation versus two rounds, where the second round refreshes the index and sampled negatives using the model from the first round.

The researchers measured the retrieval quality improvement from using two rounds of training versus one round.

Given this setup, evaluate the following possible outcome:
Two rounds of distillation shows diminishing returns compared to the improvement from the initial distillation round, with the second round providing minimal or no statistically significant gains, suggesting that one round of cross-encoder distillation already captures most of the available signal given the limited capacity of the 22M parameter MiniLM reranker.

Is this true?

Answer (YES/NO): YES